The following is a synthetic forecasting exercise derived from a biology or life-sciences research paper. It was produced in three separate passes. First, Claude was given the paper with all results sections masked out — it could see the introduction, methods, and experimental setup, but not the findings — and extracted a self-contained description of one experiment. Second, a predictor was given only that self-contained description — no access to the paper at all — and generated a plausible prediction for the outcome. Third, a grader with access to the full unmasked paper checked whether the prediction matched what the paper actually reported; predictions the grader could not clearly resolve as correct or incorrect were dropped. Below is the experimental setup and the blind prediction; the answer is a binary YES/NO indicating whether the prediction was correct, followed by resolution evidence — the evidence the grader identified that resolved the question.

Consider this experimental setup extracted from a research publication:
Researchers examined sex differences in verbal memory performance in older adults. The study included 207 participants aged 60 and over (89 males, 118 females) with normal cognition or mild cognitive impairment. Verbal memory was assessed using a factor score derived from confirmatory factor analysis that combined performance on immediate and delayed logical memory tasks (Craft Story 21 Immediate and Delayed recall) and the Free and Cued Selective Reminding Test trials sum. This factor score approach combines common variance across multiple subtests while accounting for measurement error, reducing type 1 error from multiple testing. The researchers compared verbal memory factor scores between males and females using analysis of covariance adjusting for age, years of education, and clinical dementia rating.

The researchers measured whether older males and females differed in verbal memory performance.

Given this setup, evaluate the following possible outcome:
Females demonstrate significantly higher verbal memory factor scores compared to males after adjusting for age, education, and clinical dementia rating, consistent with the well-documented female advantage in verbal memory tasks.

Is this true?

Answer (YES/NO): NO